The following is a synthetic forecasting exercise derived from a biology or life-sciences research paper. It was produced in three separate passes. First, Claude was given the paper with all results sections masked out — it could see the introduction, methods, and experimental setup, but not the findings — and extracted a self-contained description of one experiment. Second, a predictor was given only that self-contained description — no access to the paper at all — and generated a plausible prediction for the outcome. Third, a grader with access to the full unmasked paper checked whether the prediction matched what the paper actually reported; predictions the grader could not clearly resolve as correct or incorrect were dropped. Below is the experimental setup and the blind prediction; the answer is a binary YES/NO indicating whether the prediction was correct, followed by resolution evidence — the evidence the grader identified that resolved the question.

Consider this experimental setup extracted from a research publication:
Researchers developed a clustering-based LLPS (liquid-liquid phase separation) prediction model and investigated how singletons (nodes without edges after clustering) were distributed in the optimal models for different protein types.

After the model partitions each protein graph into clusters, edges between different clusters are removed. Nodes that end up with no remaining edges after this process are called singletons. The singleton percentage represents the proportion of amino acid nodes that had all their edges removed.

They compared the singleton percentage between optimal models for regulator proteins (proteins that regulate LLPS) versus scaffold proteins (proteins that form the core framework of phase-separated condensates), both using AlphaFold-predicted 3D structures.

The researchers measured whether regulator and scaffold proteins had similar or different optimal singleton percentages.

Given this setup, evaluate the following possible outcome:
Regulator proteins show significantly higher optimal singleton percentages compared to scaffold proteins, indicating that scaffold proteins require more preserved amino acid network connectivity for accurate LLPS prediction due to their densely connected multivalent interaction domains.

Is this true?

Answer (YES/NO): YES